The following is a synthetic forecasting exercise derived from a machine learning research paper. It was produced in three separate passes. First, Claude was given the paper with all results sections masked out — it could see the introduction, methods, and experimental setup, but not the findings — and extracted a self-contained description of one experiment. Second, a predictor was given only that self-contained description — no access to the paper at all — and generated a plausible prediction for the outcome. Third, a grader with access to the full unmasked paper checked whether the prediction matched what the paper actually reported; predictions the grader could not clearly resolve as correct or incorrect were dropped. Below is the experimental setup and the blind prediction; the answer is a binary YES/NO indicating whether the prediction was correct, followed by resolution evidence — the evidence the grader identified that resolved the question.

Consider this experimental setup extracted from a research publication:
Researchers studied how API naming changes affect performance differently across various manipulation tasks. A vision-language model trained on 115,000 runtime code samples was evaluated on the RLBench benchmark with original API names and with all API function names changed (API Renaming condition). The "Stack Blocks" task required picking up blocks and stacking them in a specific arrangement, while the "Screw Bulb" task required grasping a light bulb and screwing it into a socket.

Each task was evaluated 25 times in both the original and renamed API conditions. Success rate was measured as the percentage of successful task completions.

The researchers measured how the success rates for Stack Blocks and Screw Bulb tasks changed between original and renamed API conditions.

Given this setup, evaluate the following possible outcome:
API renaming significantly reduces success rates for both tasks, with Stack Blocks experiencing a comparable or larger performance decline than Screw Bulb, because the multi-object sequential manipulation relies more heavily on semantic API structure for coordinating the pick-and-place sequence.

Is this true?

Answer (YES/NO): NO